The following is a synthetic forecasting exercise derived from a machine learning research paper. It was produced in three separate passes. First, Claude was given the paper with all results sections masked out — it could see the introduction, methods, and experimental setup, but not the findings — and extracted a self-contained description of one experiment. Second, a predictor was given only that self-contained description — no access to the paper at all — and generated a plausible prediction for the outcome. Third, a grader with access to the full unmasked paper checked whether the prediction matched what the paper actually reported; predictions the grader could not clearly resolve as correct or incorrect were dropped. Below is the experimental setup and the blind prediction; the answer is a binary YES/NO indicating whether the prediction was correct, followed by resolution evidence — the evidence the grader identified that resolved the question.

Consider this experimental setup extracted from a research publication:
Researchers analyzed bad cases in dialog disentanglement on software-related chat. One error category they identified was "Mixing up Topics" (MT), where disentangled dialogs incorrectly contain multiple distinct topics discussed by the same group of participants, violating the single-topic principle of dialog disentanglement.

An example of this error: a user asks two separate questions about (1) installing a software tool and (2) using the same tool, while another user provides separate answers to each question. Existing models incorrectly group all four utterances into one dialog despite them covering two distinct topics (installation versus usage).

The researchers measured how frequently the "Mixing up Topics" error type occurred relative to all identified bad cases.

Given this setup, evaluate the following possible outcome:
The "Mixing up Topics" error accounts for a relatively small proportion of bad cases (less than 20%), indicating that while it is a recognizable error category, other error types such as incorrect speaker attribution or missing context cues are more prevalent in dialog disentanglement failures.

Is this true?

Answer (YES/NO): YES